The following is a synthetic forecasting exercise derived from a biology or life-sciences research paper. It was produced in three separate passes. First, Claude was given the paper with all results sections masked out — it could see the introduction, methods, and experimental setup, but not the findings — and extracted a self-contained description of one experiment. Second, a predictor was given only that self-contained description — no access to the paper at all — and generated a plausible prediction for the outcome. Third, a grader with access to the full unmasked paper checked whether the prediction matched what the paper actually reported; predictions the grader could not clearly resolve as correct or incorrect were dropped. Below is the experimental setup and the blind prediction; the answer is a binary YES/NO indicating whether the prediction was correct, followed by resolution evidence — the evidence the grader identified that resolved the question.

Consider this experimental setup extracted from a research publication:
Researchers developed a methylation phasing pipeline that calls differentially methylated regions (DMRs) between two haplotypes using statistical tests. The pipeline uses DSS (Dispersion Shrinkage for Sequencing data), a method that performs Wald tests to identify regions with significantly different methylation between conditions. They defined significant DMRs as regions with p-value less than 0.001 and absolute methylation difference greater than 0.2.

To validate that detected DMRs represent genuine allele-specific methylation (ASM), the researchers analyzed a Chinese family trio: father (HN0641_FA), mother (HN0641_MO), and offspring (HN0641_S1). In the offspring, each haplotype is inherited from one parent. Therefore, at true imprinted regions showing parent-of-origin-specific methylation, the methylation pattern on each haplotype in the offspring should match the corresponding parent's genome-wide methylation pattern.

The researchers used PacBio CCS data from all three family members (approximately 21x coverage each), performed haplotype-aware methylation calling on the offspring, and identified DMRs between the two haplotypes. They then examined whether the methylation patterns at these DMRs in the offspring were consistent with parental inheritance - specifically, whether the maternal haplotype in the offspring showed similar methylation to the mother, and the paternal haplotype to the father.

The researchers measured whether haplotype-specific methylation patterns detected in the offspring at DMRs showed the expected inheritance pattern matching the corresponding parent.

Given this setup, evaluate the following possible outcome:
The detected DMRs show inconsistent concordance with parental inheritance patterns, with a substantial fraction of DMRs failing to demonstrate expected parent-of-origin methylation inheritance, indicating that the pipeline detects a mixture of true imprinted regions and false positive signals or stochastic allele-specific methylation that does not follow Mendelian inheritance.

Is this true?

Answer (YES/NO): NO